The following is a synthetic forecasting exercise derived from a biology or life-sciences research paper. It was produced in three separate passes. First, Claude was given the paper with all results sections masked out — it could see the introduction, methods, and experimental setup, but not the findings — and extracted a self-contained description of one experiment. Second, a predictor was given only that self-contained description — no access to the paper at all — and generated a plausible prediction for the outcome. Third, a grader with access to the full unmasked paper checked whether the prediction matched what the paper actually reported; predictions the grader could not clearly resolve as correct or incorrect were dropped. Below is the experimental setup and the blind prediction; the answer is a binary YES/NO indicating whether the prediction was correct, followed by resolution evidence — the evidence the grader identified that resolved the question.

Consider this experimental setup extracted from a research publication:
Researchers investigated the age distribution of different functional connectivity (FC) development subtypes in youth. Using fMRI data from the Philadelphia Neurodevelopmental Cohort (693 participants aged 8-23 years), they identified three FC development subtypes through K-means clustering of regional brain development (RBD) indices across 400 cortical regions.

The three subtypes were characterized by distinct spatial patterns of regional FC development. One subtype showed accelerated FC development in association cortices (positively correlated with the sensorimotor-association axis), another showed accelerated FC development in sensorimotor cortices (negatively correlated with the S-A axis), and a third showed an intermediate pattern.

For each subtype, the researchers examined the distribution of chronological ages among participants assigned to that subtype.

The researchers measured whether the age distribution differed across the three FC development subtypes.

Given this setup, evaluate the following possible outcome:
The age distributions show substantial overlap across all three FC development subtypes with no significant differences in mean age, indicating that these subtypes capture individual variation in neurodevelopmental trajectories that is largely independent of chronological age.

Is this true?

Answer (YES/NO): YES